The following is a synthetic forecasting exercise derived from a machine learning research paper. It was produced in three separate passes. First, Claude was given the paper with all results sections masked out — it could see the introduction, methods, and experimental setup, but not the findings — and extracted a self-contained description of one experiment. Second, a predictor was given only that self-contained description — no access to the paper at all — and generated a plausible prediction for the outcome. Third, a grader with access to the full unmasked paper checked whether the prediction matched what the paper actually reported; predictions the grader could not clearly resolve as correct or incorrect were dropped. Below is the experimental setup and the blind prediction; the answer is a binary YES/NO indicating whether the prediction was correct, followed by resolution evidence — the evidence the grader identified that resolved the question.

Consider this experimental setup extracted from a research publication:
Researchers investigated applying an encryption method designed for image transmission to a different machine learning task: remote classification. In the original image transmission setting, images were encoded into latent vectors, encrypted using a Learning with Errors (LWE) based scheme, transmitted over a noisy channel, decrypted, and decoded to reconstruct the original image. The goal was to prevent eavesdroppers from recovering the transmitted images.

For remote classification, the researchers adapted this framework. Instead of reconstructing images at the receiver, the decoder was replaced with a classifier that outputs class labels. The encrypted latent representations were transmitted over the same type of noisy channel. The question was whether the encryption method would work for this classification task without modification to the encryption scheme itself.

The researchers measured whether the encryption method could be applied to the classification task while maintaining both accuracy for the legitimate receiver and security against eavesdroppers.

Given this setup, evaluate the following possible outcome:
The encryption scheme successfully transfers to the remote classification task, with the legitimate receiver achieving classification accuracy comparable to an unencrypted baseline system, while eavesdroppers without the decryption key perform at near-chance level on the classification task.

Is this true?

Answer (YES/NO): YES